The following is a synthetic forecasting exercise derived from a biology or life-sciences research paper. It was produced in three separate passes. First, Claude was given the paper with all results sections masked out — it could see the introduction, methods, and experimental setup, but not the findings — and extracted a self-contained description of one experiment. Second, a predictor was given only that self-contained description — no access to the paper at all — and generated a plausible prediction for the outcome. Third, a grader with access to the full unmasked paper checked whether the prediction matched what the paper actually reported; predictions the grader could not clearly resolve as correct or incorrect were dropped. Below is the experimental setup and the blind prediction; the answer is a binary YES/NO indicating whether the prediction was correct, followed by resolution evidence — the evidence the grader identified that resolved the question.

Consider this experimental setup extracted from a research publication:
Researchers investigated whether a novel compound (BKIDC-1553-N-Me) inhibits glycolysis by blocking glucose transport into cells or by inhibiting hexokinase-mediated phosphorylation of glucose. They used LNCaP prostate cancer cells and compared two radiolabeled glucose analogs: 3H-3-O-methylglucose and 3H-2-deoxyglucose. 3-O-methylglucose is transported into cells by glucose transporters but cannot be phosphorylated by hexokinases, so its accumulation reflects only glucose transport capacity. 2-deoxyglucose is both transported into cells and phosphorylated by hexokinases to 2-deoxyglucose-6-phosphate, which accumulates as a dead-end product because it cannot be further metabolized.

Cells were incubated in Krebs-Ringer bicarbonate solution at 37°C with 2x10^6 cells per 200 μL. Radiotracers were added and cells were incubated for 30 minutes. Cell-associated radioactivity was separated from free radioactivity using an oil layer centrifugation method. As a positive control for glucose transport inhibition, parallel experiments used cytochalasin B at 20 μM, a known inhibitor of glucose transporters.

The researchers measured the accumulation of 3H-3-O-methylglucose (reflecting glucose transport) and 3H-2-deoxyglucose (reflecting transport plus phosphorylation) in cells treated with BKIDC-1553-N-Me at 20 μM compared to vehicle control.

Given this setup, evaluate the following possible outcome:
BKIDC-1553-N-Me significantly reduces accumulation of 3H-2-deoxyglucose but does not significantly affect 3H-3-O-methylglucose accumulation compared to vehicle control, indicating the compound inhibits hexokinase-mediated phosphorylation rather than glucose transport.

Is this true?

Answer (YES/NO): YES